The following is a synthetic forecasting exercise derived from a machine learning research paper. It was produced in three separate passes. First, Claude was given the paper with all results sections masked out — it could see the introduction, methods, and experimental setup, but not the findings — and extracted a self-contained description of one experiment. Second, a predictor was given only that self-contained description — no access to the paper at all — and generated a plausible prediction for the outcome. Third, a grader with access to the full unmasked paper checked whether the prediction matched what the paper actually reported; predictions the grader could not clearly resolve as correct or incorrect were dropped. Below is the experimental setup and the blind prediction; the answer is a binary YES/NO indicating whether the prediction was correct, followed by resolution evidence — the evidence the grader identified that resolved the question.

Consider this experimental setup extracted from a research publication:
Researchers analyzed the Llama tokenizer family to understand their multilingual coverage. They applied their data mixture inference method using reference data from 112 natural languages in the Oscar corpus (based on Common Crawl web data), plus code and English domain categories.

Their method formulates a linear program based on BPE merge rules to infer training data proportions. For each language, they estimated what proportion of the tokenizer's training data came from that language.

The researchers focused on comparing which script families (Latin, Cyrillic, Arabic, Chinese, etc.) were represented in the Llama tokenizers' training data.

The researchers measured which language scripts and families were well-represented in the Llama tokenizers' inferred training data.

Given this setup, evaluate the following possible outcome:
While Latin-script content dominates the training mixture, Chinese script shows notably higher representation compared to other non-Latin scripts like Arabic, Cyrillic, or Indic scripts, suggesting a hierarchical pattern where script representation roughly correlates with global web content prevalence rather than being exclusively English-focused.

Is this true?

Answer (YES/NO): NO